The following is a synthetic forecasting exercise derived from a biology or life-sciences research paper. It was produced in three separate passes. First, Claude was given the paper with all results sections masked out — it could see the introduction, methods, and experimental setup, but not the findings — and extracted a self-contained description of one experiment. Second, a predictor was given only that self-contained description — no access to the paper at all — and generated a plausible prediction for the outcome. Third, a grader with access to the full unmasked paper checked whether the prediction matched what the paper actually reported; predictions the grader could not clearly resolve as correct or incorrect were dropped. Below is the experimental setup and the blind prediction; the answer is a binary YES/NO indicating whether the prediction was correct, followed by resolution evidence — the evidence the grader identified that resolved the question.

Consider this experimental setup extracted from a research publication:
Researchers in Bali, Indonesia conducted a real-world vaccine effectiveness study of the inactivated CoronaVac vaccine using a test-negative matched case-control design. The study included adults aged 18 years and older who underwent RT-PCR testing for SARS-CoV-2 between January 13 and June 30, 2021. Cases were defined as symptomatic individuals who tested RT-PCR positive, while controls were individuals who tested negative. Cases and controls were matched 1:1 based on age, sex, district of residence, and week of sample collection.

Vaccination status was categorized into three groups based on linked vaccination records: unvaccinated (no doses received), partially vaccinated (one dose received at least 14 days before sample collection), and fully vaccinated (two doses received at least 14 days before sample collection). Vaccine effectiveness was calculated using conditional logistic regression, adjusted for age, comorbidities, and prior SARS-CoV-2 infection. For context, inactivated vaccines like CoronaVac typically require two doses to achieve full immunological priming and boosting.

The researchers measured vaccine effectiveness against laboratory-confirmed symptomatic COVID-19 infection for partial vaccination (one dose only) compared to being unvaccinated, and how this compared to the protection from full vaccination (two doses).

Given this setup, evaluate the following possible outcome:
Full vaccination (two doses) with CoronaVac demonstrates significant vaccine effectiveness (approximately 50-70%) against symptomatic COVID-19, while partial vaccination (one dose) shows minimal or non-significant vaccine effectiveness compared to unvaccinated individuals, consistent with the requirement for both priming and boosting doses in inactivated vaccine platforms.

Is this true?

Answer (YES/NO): YES